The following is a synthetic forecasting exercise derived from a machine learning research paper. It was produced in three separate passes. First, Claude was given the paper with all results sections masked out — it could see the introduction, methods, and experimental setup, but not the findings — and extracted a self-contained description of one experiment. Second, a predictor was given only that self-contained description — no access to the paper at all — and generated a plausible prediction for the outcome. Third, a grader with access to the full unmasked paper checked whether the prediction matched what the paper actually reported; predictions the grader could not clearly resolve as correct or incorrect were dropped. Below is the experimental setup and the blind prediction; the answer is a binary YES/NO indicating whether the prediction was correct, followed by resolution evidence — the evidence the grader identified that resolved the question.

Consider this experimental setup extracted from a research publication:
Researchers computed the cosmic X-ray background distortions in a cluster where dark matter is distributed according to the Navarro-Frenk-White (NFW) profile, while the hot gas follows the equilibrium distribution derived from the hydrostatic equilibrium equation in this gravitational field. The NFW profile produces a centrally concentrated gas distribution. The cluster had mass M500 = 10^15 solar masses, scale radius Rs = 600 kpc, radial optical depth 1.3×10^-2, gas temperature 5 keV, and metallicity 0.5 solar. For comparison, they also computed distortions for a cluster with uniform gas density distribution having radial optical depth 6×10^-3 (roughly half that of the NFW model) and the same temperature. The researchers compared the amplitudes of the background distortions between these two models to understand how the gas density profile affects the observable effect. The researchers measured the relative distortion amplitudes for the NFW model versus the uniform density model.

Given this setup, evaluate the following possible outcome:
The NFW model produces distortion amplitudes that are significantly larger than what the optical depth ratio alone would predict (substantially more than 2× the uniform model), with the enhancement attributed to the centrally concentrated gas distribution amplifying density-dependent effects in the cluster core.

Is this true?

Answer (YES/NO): NO